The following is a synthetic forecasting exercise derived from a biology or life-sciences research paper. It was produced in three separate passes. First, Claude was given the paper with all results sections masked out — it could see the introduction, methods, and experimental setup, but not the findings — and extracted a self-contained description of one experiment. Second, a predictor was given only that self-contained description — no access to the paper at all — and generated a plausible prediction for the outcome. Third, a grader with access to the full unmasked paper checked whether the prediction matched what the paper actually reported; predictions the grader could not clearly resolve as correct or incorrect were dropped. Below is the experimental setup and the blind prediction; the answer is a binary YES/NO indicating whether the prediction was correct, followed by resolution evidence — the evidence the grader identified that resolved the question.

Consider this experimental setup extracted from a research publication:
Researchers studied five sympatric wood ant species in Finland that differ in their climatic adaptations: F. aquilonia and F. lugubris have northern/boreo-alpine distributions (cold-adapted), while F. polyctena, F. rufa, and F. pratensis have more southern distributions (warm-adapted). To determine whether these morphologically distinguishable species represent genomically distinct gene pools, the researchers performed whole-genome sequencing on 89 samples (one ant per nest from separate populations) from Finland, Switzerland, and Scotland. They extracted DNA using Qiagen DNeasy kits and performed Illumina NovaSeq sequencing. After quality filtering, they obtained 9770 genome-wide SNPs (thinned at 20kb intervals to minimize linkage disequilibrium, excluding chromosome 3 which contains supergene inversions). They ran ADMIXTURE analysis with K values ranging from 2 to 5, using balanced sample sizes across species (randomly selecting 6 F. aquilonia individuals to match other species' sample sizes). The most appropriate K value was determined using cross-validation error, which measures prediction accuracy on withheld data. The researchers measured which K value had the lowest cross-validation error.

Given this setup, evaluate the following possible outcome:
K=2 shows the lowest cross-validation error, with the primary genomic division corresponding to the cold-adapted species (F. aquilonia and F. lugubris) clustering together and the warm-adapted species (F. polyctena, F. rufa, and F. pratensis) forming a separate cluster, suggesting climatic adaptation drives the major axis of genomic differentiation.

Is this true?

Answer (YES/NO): NO